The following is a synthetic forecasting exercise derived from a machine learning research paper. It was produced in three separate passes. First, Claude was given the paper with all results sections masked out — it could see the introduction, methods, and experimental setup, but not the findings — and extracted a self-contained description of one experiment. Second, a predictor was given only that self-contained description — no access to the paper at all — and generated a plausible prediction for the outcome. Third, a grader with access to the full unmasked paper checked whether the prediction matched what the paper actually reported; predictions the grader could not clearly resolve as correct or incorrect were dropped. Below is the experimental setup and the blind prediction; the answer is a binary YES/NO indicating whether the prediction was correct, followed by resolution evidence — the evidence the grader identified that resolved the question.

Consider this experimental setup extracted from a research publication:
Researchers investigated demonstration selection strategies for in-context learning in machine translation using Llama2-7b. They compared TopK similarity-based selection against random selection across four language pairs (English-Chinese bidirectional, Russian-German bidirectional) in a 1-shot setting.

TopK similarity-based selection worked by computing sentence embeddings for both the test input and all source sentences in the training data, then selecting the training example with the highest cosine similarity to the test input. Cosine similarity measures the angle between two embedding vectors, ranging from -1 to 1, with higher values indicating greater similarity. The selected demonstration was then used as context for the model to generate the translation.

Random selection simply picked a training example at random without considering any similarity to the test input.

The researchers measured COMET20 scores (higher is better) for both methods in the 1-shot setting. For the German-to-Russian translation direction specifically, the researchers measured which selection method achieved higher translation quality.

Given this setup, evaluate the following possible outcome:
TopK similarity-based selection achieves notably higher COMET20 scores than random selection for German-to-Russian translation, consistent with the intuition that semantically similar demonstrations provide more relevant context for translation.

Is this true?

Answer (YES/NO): NO